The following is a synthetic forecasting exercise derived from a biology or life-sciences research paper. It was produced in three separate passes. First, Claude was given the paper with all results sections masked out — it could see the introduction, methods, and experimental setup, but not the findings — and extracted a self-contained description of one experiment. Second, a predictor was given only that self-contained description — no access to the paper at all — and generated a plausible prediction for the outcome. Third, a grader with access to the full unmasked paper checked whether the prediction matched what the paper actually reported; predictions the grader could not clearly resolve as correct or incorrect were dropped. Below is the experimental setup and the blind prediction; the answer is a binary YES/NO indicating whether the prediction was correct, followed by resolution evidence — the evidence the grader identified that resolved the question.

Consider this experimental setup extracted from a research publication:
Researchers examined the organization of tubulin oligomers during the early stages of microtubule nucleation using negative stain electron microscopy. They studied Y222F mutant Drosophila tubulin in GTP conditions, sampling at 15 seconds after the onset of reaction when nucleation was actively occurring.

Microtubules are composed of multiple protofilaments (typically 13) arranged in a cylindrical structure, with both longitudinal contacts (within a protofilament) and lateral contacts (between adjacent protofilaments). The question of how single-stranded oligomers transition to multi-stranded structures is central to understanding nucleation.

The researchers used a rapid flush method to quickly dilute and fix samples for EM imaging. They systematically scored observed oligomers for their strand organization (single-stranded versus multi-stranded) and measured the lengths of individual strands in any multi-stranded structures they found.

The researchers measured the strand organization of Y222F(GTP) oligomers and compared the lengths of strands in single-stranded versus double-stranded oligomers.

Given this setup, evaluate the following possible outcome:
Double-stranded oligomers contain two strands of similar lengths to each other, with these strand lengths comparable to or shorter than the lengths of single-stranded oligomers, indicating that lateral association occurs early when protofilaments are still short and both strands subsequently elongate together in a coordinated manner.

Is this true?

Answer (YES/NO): NO